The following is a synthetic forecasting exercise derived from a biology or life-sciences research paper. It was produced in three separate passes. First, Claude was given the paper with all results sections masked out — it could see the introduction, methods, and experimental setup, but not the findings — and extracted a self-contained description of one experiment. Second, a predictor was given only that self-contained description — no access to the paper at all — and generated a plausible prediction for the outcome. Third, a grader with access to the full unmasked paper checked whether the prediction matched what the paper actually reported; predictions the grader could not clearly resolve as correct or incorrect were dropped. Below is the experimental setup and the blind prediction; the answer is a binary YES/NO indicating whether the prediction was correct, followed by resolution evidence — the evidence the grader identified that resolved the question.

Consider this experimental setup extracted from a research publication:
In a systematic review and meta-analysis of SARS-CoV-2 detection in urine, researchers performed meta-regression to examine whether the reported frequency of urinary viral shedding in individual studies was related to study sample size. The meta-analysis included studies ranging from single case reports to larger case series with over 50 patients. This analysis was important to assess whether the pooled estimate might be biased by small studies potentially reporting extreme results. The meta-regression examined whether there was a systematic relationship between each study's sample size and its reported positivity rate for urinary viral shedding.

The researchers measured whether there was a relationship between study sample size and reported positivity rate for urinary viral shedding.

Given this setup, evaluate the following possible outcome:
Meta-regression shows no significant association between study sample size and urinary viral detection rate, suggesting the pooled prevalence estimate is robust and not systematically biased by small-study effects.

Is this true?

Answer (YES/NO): YES